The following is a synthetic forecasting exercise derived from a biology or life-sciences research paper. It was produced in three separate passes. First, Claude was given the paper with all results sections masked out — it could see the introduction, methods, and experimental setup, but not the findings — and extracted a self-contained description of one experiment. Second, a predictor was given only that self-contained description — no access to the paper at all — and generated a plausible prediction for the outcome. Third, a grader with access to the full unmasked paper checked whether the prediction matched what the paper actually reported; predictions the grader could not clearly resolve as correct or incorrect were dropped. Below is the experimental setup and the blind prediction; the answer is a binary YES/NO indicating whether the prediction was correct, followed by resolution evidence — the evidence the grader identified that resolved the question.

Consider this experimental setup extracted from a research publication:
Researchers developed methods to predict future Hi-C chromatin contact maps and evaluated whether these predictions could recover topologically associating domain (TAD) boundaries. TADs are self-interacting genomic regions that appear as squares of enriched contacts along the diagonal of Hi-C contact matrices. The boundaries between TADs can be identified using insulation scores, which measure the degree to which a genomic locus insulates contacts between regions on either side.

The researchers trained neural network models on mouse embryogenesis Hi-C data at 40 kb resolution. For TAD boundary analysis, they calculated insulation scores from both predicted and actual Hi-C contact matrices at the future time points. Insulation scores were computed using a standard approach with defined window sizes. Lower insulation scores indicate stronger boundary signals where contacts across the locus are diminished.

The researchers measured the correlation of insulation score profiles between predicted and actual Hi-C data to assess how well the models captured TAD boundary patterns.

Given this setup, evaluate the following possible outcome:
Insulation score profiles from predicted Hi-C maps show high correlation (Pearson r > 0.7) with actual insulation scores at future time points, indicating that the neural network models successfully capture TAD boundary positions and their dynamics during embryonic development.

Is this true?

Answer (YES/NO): YES